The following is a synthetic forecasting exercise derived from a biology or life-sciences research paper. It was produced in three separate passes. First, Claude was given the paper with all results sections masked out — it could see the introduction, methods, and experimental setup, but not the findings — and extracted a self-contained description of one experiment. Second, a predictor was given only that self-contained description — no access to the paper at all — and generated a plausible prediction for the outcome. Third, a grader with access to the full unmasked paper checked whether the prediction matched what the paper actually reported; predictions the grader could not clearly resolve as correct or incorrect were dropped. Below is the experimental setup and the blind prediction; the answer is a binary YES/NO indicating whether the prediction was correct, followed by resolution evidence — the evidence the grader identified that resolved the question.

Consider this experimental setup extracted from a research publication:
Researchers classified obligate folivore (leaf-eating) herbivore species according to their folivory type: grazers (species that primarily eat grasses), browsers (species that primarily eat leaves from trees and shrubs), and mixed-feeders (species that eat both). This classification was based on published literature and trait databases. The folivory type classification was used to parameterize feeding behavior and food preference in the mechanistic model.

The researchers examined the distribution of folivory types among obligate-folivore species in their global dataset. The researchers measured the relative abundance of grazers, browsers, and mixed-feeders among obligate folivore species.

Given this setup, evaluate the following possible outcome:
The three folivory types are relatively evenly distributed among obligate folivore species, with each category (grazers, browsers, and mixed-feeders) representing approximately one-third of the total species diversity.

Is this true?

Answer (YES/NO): NO